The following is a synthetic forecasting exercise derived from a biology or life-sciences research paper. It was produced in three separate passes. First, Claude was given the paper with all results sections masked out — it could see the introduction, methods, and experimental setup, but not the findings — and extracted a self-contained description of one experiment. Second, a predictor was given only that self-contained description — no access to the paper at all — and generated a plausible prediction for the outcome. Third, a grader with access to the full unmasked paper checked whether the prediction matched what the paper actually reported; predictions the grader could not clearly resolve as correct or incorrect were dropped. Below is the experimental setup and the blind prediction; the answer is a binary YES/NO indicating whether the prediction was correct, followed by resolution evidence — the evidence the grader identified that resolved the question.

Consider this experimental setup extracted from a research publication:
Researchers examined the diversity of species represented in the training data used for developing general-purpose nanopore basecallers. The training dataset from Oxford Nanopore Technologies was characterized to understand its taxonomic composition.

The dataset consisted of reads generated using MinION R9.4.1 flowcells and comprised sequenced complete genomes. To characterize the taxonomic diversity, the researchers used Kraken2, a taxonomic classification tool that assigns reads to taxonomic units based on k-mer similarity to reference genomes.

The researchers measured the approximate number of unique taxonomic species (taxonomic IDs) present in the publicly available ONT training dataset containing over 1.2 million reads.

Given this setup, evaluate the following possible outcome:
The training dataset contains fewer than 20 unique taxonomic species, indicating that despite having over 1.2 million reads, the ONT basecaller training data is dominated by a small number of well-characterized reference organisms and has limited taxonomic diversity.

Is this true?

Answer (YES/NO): NO